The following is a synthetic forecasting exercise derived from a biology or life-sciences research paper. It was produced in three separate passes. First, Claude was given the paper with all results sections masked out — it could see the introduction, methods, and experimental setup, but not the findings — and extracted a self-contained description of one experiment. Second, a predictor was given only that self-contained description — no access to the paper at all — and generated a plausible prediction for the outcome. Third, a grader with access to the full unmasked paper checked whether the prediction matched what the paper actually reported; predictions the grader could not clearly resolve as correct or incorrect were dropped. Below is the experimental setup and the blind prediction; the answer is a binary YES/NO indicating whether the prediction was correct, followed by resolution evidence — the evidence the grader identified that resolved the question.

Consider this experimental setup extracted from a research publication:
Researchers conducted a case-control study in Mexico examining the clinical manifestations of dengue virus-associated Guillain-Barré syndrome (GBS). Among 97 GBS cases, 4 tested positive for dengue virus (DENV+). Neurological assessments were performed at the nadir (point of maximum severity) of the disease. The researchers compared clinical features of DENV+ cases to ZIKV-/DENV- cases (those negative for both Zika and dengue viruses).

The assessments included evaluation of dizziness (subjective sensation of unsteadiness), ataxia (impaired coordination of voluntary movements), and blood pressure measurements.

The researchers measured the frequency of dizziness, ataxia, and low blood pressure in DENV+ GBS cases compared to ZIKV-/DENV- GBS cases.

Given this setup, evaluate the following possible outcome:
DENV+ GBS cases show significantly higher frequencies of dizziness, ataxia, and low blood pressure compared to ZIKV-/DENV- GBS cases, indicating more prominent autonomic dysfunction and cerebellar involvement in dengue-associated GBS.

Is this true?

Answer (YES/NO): YES